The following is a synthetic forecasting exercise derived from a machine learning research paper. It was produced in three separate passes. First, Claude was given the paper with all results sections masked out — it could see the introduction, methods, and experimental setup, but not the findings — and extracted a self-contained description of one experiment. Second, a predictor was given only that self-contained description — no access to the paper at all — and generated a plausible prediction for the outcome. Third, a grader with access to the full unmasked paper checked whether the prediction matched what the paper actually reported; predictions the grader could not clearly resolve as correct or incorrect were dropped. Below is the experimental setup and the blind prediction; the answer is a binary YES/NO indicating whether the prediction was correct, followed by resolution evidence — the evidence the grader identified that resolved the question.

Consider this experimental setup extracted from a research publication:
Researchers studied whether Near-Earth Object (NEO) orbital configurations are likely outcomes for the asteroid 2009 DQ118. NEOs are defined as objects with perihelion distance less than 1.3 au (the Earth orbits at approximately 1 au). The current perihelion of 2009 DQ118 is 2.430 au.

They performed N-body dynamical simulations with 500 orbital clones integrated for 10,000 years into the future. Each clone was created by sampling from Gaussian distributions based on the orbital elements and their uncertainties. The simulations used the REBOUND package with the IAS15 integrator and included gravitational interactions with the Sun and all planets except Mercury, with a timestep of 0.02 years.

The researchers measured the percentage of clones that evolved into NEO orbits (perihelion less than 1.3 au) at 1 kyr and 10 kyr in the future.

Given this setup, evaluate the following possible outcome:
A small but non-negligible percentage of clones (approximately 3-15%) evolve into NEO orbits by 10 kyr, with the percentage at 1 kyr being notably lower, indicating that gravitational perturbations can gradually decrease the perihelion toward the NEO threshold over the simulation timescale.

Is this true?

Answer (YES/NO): NO